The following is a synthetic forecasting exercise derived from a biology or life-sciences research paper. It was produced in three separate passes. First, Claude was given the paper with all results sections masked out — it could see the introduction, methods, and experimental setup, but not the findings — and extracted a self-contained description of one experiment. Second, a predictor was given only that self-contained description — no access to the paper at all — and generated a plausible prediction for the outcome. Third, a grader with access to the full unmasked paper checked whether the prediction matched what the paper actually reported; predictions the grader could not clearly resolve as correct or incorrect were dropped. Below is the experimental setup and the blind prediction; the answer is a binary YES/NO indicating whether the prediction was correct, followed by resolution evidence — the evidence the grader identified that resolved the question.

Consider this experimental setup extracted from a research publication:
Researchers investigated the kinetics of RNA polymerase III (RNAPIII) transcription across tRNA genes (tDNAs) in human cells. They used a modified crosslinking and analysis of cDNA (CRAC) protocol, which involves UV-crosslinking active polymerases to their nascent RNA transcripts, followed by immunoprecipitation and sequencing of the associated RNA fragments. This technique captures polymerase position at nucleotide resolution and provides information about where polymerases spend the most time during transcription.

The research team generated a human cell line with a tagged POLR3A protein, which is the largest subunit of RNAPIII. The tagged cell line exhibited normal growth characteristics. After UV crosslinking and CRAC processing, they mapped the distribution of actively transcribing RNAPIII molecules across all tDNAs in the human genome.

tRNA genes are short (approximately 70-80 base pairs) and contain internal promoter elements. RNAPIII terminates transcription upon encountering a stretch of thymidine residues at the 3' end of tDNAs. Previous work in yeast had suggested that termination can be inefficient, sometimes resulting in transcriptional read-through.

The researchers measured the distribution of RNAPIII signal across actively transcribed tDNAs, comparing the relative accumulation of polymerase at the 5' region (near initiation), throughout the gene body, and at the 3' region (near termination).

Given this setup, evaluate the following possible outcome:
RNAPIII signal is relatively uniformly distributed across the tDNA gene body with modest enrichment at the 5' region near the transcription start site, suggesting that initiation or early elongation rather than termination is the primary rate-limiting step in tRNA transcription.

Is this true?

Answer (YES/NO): NO